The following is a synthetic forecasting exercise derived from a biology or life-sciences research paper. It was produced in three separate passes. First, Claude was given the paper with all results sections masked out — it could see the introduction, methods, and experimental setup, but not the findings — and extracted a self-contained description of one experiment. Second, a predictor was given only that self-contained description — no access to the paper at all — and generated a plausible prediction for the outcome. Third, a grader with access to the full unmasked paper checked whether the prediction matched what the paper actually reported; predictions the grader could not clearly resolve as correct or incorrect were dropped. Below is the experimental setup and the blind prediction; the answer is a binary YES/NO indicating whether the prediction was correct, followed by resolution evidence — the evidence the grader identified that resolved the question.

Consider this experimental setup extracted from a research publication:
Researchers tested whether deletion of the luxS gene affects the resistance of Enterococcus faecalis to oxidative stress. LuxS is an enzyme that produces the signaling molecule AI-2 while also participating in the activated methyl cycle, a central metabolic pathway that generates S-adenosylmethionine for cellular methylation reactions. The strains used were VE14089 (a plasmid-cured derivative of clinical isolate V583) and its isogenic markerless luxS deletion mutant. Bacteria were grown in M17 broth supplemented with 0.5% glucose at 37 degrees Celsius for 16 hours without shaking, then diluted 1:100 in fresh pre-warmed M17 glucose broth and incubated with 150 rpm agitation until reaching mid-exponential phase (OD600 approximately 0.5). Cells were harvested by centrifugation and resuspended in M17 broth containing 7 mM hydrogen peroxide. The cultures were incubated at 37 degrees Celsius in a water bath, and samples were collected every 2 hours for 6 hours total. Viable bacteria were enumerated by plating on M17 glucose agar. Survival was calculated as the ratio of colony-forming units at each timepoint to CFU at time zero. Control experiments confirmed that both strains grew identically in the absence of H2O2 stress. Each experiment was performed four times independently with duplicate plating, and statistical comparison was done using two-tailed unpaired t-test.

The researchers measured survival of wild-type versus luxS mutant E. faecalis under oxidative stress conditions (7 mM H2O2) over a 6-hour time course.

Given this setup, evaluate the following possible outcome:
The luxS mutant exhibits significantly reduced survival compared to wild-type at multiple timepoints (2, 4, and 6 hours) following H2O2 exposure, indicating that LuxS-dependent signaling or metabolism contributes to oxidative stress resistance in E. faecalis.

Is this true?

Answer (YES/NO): NO